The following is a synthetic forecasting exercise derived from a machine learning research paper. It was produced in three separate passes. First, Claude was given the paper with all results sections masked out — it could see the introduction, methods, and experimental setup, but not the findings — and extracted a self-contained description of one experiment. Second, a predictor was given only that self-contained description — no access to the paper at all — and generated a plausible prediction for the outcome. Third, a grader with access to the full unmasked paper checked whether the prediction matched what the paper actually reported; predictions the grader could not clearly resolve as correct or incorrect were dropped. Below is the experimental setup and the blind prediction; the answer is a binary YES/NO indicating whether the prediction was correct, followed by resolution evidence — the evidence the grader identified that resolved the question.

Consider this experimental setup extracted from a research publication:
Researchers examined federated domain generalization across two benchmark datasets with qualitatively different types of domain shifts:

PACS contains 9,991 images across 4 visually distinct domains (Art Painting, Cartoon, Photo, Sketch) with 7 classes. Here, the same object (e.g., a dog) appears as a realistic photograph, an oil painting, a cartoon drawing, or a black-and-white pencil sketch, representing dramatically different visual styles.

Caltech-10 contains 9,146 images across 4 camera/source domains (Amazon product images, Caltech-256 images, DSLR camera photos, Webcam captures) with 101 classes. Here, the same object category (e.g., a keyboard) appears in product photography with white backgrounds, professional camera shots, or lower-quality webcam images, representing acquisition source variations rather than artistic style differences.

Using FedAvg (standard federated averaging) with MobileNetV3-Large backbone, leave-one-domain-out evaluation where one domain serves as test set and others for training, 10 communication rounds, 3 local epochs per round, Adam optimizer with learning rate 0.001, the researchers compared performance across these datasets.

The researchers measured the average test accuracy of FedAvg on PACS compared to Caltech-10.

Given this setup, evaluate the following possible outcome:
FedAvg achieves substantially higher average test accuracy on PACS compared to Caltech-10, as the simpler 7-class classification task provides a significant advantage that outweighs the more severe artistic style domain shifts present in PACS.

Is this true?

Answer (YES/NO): NO